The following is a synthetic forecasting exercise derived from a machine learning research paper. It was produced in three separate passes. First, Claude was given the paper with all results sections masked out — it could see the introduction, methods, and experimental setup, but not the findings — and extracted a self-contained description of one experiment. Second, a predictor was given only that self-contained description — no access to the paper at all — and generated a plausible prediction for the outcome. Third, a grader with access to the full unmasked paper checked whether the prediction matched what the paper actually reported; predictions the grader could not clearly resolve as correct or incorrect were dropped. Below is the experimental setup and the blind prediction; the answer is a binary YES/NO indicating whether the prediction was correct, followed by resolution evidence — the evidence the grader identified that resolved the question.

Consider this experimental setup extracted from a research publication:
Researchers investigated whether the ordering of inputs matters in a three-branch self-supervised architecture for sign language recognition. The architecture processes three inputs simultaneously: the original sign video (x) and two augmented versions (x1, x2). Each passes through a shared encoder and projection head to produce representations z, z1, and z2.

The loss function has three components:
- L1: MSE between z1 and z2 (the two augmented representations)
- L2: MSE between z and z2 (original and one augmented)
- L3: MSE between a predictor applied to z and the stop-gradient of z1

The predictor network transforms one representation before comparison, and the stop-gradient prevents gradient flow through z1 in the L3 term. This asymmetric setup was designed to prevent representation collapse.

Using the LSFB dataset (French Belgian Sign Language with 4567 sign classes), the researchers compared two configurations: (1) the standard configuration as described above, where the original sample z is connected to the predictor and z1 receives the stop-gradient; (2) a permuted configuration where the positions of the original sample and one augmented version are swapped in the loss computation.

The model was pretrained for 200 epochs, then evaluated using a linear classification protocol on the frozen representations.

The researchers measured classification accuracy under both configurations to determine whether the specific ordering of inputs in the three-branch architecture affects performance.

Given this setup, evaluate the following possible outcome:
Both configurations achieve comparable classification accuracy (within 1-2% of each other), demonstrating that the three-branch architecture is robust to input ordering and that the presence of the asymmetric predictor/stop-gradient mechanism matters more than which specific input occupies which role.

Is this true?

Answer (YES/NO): NO